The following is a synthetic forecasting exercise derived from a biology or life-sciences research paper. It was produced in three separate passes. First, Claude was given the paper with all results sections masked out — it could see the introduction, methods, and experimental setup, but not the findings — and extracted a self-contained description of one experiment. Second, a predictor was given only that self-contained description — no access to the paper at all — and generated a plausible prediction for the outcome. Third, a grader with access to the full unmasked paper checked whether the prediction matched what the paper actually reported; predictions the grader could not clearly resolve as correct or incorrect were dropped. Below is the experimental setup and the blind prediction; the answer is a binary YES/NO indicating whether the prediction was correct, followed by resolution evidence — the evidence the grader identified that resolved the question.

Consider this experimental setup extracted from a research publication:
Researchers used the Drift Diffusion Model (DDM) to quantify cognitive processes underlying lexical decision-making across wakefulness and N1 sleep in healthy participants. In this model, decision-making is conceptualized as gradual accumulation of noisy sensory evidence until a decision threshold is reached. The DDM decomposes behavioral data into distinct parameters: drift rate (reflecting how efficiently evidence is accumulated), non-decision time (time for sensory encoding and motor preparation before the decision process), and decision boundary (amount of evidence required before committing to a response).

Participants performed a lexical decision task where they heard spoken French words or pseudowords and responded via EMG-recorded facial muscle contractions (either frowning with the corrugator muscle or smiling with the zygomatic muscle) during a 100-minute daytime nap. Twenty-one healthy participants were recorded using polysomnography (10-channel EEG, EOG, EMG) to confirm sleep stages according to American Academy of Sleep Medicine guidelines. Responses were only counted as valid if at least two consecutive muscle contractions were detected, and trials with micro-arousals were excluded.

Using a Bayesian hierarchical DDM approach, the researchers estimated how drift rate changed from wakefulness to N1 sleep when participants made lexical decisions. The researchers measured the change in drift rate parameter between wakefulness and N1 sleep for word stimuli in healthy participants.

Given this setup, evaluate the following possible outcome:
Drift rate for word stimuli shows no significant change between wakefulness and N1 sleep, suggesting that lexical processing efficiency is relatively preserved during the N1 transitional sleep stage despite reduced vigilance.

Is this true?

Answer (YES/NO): YES